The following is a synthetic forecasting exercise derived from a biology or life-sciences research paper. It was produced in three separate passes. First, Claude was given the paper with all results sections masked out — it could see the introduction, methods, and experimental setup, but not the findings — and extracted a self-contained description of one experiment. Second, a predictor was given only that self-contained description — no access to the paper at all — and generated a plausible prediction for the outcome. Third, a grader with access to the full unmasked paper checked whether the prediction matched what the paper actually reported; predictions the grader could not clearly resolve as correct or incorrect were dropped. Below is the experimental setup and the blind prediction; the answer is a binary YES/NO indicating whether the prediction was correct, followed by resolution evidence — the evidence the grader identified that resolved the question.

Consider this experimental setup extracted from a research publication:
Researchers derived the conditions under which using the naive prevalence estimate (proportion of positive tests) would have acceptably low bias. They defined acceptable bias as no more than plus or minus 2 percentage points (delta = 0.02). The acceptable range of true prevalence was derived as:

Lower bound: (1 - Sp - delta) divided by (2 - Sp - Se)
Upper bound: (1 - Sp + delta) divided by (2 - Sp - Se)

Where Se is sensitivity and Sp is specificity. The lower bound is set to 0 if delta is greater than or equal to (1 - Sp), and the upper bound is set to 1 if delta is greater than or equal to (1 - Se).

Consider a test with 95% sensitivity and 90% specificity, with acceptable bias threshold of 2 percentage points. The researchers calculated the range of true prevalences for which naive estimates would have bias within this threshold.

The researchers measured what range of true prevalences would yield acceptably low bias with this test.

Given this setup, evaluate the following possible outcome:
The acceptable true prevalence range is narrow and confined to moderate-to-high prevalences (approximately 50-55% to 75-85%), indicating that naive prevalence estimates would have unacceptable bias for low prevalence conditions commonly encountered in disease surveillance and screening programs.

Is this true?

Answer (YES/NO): YES